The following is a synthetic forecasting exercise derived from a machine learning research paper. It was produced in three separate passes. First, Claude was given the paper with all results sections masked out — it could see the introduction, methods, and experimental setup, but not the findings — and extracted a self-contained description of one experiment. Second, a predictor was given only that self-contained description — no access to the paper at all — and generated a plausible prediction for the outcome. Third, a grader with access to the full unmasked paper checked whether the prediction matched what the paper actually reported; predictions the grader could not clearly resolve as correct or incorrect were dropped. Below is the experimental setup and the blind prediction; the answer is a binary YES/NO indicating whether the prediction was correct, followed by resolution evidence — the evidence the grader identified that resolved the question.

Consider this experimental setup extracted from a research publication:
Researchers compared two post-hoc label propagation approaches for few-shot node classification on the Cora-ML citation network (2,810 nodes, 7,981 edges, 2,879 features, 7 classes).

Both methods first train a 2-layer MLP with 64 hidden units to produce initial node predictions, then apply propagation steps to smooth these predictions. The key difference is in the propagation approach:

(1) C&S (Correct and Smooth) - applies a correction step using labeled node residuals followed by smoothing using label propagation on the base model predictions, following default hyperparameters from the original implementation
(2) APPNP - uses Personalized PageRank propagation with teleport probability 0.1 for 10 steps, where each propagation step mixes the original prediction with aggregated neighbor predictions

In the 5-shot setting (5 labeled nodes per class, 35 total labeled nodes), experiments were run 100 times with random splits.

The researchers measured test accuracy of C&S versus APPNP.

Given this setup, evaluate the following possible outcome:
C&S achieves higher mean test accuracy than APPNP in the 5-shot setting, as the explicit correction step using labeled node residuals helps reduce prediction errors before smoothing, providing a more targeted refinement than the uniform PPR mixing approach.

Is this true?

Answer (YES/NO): NO